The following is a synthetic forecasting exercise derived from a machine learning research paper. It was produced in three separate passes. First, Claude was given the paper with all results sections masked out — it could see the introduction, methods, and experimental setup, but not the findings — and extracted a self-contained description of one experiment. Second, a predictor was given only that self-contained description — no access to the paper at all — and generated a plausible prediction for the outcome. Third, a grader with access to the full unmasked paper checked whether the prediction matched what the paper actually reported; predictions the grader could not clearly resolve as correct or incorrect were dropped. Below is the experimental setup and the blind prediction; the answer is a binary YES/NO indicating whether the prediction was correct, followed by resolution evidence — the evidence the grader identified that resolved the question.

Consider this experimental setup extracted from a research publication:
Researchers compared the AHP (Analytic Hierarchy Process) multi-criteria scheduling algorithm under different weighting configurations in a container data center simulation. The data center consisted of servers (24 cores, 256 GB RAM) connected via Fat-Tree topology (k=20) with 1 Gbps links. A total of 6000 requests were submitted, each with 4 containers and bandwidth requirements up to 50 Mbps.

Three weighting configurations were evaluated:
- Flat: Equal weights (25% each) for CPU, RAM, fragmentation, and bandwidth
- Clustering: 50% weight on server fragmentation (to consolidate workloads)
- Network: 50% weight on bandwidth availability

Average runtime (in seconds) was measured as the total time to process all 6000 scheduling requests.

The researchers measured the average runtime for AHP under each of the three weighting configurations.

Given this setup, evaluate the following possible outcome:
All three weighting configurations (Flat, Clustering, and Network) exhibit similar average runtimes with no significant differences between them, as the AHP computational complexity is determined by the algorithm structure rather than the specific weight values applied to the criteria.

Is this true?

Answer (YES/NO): NO